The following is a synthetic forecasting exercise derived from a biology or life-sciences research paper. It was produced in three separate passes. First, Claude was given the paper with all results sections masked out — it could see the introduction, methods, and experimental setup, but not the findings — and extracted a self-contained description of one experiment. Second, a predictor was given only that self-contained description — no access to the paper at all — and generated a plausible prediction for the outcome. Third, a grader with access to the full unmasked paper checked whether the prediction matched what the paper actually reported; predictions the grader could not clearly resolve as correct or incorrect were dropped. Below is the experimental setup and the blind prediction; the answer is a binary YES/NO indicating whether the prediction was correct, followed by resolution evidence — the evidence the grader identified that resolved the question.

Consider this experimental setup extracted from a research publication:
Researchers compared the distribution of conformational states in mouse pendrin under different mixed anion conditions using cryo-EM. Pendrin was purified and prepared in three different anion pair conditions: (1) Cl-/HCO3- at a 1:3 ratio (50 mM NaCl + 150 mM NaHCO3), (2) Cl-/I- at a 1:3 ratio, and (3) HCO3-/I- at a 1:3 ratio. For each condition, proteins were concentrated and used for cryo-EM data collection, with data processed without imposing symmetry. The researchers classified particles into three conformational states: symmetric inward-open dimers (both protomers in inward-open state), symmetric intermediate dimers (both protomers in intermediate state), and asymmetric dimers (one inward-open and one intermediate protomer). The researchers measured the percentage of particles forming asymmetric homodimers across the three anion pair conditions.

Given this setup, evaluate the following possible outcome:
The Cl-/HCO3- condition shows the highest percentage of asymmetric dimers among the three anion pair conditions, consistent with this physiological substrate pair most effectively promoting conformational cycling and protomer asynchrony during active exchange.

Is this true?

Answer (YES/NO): YES